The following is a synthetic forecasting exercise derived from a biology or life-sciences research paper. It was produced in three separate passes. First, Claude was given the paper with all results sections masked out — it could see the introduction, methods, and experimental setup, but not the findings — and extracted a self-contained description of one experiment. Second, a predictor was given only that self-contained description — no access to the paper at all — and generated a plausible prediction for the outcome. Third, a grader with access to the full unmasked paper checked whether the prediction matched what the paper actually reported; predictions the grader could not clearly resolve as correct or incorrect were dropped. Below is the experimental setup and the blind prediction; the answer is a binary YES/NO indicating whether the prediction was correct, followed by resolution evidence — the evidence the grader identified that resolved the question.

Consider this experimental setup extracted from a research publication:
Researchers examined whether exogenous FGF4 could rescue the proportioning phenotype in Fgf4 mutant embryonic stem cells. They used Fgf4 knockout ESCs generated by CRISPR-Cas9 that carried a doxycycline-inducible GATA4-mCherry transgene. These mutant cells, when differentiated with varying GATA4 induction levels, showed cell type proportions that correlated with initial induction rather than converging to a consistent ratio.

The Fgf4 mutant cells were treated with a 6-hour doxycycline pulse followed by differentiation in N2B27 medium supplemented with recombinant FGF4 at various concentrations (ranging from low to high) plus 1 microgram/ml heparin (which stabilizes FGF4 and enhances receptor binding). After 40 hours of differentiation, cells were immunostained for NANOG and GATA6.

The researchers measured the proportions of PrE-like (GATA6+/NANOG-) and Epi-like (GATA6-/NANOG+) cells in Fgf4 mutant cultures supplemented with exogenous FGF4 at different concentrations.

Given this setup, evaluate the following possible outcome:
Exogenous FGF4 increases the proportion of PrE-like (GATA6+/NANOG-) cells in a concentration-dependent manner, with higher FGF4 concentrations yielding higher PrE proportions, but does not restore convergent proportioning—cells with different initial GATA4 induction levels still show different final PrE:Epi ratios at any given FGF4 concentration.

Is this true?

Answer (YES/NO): YES